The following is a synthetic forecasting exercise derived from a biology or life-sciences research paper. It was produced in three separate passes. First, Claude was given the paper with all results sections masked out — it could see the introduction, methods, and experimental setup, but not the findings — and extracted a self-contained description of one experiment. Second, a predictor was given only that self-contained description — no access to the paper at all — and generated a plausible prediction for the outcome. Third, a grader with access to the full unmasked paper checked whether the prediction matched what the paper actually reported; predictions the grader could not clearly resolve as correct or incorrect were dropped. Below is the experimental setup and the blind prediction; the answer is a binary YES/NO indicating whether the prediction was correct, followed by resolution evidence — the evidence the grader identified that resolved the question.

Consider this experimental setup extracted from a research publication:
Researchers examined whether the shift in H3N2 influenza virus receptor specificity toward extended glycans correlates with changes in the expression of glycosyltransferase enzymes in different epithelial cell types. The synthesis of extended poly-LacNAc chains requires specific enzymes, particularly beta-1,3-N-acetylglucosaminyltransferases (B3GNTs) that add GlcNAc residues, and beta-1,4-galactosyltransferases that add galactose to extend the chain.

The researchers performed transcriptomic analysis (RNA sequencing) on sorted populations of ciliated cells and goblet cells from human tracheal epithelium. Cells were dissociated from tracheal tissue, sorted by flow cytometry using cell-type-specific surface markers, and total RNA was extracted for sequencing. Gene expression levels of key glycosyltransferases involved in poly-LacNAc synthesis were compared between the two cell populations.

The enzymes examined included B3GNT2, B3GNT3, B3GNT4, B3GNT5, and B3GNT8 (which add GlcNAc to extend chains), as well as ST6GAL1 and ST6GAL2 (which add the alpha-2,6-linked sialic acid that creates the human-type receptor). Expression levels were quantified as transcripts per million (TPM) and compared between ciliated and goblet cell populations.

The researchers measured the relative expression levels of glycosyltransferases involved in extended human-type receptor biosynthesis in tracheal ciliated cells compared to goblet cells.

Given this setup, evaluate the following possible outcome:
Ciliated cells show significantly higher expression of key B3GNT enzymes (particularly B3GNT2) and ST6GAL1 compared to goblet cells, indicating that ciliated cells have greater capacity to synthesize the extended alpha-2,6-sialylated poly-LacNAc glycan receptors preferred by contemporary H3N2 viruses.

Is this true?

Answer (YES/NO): NO